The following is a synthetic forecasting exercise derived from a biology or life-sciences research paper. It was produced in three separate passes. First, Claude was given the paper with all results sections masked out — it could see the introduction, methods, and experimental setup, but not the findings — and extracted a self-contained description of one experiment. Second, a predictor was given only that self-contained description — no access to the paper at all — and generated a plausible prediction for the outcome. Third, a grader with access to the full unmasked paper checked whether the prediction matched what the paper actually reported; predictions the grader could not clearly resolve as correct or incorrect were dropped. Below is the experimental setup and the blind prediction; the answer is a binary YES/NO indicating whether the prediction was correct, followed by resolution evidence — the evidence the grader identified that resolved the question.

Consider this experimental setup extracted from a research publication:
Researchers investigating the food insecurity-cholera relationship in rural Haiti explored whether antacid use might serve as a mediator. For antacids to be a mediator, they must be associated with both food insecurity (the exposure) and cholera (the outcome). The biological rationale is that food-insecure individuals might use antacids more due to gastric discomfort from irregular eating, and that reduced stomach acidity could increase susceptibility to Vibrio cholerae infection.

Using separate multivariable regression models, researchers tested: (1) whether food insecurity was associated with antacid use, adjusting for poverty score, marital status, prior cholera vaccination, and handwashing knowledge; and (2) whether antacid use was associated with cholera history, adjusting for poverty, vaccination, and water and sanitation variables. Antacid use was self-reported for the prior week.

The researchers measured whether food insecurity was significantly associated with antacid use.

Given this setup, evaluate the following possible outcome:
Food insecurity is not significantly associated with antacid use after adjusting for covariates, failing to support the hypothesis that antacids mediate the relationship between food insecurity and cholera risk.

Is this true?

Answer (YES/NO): NO